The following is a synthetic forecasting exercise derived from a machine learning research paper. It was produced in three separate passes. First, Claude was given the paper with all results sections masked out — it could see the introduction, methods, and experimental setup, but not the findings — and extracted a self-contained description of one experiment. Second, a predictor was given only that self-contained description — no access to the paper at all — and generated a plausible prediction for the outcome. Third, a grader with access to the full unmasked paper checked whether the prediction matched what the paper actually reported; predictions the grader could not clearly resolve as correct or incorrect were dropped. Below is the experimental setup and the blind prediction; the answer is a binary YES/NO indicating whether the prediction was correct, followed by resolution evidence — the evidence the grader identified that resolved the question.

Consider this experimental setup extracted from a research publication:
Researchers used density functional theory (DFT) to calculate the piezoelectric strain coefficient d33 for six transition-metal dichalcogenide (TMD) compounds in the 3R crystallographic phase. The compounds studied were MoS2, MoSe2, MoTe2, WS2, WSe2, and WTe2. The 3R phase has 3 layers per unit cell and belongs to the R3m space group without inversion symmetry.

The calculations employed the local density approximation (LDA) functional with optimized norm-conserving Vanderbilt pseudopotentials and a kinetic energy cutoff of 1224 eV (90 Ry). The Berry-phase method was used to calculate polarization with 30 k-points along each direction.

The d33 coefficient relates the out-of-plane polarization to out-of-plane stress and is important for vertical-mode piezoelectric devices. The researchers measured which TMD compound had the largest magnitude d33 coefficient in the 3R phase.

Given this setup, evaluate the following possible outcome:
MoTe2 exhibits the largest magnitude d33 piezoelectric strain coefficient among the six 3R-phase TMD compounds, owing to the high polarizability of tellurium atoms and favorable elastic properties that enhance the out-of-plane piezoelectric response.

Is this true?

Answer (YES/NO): NO